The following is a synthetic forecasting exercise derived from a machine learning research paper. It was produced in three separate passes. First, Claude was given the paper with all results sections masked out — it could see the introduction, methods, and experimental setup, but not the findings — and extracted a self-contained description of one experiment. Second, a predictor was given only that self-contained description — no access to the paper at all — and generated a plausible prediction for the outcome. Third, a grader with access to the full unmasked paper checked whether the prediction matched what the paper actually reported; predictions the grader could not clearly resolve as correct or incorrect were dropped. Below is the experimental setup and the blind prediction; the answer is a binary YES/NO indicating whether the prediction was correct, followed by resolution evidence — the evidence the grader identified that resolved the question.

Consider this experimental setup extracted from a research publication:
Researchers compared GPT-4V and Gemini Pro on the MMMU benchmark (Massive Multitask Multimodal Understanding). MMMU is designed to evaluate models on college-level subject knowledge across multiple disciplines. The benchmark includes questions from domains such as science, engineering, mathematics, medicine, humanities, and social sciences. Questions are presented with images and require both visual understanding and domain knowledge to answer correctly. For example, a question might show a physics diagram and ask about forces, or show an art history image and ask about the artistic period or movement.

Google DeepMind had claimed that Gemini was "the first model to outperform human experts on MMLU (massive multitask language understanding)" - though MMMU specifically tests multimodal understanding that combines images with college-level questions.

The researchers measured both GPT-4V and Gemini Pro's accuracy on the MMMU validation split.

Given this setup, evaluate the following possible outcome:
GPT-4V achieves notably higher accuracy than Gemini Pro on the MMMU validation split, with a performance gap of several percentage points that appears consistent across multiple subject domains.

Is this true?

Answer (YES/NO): YES